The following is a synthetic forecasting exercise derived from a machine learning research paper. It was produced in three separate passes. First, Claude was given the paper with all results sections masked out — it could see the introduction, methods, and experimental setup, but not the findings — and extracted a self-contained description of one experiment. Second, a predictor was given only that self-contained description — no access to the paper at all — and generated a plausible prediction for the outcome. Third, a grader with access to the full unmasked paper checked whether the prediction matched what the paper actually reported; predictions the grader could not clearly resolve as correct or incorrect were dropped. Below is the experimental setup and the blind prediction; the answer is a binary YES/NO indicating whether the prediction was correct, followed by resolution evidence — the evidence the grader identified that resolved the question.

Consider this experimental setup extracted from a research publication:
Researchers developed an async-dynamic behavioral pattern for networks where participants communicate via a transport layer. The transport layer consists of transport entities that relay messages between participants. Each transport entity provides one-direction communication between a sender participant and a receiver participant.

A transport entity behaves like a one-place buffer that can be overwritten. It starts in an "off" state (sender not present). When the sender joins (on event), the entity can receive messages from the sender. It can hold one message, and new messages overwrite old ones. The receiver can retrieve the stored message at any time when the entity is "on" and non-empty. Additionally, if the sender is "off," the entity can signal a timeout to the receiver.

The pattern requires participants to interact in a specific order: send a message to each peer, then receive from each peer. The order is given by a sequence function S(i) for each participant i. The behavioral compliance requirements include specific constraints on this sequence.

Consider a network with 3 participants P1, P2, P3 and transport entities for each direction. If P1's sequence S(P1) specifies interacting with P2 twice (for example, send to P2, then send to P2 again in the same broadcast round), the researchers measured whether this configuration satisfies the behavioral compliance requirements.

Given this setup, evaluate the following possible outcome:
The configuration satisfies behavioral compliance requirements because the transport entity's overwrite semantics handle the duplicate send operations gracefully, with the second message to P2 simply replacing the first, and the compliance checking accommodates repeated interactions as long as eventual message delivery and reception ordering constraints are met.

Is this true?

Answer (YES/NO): NO